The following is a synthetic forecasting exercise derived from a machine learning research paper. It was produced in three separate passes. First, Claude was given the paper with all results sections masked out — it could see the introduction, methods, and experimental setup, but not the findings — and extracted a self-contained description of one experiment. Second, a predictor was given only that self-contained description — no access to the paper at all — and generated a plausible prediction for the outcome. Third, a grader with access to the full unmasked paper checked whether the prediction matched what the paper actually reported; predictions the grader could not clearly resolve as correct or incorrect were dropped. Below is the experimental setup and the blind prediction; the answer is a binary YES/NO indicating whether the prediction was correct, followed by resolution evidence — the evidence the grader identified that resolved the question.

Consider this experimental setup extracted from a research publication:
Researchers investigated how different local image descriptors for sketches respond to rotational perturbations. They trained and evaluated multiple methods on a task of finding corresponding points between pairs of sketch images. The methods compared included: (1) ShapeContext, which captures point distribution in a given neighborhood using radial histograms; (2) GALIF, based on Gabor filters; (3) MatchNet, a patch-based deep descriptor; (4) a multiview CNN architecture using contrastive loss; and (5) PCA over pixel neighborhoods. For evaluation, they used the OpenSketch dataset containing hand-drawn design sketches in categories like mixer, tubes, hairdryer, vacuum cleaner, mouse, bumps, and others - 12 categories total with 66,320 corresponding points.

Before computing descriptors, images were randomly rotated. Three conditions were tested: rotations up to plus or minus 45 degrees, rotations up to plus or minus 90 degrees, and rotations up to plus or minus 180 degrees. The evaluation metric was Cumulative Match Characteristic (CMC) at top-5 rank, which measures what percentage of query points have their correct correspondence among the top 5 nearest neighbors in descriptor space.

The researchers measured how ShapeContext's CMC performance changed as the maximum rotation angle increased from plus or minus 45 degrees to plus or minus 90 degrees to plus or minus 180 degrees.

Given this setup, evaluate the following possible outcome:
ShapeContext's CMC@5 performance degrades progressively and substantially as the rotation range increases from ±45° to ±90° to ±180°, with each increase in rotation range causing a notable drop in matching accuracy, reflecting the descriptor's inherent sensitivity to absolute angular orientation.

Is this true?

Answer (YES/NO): YES